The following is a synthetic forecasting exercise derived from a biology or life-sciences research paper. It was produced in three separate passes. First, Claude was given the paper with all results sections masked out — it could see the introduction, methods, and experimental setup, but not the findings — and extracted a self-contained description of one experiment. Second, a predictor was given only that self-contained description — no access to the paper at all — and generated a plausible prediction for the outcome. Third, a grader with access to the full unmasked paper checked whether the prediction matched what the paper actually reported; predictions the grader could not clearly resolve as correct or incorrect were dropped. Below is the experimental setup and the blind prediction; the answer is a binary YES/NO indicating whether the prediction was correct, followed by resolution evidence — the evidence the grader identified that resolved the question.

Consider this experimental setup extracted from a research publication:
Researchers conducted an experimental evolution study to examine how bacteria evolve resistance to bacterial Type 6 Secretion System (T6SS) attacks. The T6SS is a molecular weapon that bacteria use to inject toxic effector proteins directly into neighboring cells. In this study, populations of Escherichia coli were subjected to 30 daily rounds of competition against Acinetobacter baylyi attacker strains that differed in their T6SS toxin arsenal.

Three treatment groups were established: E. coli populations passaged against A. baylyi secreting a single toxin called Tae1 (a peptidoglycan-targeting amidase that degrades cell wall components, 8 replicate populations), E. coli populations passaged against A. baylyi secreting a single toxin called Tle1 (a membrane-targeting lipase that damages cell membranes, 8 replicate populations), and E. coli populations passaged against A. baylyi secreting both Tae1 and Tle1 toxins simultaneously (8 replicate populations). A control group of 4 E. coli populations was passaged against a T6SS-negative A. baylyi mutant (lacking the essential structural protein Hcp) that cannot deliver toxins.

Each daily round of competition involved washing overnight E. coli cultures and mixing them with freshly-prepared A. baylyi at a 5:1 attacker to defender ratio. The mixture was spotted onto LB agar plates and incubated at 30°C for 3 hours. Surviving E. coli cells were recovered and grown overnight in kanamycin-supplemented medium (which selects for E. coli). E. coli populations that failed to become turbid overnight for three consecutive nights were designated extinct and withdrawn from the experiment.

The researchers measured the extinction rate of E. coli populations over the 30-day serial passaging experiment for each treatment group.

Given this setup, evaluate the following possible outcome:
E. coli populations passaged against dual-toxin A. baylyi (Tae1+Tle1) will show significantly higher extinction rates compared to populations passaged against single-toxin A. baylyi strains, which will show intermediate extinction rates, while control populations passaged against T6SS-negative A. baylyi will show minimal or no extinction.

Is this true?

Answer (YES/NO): NO